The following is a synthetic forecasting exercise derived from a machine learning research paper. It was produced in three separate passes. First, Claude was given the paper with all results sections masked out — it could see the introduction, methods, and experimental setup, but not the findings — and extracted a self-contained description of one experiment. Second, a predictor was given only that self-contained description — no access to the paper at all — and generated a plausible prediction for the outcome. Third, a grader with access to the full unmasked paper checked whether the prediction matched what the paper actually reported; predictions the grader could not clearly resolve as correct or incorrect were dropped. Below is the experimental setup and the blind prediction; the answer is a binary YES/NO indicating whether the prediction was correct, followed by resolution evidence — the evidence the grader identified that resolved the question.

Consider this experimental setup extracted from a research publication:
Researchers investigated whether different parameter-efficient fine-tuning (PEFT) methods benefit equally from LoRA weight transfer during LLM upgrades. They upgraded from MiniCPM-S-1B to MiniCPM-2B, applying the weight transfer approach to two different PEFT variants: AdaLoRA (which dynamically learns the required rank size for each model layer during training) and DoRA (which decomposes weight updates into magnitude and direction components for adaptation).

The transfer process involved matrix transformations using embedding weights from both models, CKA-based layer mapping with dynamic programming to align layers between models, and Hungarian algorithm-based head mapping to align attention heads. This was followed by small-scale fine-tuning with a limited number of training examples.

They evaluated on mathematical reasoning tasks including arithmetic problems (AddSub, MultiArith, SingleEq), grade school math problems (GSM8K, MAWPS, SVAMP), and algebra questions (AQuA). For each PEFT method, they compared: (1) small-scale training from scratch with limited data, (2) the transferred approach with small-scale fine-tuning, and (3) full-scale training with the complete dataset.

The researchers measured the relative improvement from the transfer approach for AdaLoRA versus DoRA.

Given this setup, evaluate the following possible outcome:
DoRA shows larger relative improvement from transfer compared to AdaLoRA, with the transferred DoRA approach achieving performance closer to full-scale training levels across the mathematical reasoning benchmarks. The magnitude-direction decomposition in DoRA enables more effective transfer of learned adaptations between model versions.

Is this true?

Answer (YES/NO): YES